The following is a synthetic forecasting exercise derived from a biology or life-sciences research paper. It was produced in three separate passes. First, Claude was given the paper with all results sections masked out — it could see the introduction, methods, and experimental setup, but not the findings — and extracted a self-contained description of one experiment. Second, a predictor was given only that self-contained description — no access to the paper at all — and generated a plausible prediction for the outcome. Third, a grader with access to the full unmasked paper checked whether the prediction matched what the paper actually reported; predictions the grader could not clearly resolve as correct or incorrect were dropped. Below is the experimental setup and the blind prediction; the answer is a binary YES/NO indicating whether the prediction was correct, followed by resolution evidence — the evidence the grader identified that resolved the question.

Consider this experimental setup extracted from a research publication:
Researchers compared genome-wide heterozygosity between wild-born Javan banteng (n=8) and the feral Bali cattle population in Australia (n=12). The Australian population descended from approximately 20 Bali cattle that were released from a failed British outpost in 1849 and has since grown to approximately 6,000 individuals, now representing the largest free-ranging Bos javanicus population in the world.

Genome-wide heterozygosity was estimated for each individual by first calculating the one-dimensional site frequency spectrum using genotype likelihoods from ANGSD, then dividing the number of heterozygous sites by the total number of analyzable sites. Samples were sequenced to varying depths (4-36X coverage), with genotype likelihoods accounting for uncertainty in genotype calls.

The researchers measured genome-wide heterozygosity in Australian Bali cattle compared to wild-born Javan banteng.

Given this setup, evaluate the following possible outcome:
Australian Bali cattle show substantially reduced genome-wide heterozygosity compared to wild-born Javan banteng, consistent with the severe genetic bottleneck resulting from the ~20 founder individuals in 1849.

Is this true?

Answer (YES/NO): YES